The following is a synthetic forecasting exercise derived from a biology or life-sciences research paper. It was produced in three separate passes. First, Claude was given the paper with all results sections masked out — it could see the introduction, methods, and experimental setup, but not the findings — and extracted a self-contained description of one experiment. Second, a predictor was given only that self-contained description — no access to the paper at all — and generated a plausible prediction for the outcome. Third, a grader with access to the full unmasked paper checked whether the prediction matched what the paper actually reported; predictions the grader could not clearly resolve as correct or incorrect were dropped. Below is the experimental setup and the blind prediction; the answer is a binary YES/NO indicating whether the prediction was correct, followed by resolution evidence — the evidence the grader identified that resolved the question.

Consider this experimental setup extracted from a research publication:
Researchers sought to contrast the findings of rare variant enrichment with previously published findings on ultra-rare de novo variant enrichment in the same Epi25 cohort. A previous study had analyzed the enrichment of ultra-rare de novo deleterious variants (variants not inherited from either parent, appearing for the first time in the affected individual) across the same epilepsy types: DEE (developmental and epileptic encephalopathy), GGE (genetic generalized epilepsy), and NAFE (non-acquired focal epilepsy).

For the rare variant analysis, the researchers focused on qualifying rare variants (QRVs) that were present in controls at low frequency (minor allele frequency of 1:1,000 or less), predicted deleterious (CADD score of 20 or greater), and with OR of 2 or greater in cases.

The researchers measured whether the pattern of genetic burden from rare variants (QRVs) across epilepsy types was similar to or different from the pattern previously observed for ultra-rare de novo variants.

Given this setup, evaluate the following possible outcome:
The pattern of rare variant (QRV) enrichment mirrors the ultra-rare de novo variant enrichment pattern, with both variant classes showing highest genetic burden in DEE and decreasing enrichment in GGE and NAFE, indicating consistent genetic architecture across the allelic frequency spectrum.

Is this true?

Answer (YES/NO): NO